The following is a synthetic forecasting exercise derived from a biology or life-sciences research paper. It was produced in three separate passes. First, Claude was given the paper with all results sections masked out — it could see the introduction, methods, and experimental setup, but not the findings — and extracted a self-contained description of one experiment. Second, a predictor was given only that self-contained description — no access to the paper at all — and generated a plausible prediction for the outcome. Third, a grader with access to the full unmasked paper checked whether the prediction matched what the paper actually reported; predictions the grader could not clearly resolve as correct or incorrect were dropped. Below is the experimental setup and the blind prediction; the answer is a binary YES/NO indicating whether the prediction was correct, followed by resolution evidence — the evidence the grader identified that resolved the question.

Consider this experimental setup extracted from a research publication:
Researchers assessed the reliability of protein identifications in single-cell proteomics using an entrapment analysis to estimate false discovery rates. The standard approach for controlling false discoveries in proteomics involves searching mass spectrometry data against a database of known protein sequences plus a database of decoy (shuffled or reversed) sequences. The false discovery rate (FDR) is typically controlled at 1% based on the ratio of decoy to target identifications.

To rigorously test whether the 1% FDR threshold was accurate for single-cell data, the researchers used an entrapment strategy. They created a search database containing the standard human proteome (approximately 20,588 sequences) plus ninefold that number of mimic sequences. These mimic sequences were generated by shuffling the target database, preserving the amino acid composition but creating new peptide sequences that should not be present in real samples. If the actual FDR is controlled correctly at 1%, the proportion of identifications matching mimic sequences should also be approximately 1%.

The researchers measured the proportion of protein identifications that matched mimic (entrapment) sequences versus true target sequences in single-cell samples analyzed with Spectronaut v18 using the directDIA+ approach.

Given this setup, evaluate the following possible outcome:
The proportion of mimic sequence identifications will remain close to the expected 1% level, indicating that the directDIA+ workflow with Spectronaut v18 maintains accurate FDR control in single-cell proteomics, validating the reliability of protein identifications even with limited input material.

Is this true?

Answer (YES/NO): YES